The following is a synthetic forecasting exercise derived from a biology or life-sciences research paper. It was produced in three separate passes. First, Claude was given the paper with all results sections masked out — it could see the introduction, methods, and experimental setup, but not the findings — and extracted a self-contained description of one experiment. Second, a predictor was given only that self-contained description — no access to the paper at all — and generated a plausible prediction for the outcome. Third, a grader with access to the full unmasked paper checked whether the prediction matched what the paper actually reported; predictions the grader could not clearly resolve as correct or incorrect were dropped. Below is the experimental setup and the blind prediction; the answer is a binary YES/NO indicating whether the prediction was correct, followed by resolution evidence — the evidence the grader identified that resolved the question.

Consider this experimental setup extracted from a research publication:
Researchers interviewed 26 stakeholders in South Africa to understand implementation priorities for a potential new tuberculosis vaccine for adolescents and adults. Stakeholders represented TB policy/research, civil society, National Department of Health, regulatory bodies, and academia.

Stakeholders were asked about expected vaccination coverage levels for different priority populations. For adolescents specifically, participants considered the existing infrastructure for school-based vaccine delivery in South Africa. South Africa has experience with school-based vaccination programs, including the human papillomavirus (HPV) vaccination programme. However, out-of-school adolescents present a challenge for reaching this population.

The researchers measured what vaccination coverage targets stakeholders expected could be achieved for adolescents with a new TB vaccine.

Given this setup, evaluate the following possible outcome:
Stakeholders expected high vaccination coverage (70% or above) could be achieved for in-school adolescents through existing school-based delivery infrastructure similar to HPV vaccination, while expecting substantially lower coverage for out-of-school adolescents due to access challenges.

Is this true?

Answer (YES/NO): NO